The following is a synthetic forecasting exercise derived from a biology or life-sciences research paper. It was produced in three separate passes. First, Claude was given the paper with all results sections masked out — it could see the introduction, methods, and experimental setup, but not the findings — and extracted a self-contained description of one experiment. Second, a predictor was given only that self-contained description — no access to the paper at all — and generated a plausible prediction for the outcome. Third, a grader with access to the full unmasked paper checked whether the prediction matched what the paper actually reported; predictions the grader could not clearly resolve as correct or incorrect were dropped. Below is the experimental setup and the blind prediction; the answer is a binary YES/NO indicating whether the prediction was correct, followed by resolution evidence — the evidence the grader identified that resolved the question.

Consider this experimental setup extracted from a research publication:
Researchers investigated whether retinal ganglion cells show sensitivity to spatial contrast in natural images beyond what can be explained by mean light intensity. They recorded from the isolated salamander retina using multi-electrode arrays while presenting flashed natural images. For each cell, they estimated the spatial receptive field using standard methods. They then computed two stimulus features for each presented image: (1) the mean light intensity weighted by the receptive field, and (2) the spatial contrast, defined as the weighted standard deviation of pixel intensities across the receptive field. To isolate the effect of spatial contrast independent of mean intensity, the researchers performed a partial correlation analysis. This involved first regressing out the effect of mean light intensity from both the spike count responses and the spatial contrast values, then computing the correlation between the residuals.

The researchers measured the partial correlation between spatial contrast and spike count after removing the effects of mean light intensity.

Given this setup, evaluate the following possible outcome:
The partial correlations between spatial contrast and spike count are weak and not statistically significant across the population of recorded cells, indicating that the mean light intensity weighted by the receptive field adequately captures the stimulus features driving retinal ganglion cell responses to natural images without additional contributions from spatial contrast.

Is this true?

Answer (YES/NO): NO